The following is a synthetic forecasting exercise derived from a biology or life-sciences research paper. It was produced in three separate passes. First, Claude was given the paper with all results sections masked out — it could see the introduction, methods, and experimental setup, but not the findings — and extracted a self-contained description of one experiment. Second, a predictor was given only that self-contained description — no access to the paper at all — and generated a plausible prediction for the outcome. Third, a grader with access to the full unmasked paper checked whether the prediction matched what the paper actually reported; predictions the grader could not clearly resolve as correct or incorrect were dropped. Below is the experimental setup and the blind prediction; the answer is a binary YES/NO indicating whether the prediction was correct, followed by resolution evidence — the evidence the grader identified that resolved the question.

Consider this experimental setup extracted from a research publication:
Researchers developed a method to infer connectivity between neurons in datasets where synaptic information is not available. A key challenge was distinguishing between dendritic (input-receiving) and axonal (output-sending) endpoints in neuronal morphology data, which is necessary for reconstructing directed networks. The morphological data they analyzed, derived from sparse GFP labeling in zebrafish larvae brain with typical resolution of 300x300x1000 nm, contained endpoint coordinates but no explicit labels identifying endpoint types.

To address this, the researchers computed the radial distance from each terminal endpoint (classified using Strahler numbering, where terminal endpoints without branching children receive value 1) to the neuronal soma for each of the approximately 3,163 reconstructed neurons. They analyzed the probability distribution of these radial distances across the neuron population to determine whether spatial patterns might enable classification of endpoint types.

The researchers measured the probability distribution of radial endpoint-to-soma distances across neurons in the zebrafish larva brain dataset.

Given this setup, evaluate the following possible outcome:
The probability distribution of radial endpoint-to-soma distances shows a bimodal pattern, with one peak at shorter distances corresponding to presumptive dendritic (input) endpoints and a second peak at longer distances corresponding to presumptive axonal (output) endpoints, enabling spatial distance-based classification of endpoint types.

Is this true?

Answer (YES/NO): YES